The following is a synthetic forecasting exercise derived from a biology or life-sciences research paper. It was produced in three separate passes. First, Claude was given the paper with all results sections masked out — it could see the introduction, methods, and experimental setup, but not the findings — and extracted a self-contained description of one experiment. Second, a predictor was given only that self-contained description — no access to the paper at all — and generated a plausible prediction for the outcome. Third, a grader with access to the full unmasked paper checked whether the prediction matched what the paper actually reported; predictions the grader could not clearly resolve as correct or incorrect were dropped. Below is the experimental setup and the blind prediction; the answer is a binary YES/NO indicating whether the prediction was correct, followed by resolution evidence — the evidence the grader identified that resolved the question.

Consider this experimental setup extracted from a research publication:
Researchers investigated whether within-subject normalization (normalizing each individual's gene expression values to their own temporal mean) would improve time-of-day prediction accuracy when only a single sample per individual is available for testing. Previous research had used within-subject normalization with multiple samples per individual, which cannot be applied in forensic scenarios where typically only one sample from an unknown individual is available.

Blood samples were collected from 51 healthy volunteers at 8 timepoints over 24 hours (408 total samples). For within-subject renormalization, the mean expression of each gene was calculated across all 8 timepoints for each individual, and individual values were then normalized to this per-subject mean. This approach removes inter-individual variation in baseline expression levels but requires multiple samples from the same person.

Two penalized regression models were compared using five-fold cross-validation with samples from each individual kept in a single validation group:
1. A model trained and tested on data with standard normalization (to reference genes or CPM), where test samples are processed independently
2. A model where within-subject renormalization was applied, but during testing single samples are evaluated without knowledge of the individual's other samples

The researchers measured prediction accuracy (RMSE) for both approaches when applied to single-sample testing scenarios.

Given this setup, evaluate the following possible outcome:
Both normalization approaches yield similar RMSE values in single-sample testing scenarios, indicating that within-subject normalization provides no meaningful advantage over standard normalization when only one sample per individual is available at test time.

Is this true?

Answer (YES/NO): NO